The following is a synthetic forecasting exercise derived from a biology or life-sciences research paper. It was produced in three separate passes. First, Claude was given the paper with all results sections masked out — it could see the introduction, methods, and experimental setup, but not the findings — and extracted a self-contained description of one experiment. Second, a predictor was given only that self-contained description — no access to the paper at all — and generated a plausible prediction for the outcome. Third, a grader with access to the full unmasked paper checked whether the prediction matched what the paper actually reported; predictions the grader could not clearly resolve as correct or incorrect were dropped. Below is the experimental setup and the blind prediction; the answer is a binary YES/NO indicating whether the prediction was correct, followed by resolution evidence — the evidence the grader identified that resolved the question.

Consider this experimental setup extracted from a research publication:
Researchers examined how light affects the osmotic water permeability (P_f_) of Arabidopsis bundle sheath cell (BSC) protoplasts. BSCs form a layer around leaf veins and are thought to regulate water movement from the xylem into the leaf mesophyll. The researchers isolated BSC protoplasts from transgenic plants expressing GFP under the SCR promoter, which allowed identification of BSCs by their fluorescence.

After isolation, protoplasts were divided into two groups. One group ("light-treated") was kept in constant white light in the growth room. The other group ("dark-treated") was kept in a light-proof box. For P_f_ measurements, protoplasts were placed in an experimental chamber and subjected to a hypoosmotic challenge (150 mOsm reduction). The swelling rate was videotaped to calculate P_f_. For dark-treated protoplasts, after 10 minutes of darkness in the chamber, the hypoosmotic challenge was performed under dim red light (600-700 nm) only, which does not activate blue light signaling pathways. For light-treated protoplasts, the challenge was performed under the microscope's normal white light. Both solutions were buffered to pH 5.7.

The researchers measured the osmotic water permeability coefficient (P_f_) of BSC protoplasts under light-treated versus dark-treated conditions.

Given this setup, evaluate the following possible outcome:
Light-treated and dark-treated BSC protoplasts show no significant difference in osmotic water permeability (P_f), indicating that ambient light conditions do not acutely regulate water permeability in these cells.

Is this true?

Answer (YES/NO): NO